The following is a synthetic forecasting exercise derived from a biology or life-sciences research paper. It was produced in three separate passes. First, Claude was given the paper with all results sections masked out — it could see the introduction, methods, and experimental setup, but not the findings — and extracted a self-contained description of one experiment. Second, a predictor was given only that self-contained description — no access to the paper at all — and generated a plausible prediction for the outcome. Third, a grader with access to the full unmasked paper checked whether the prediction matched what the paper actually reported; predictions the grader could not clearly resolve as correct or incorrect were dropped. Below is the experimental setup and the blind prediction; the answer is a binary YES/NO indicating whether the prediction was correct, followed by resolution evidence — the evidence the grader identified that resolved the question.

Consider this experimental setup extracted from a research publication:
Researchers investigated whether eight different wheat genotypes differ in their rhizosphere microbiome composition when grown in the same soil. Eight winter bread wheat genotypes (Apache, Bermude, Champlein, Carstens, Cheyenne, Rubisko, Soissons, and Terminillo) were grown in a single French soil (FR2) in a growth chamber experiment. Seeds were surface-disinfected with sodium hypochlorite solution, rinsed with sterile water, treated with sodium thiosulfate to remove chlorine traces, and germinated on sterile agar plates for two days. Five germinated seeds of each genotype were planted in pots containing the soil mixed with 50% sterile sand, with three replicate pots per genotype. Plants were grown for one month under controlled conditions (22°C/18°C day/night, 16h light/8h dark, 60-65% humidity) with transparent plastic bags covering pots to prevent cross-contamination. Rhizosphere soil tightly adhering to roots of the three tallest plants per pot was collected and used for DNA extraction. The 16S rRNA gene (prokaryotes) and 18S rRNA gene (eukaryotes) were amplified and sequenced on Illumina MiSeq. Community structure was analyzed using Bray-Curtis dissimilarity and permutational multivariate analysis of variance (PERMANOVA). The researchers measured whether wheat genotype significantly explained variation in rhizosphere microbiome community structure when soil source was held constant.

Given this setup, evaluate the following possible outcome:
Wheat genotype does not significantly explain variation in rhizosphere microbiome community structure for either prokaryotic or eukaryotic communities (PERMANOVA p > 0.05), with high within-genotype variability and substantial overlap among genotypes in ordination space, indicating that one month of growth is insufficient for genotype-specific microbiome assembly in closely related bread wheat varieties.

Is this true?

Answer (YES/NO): NO